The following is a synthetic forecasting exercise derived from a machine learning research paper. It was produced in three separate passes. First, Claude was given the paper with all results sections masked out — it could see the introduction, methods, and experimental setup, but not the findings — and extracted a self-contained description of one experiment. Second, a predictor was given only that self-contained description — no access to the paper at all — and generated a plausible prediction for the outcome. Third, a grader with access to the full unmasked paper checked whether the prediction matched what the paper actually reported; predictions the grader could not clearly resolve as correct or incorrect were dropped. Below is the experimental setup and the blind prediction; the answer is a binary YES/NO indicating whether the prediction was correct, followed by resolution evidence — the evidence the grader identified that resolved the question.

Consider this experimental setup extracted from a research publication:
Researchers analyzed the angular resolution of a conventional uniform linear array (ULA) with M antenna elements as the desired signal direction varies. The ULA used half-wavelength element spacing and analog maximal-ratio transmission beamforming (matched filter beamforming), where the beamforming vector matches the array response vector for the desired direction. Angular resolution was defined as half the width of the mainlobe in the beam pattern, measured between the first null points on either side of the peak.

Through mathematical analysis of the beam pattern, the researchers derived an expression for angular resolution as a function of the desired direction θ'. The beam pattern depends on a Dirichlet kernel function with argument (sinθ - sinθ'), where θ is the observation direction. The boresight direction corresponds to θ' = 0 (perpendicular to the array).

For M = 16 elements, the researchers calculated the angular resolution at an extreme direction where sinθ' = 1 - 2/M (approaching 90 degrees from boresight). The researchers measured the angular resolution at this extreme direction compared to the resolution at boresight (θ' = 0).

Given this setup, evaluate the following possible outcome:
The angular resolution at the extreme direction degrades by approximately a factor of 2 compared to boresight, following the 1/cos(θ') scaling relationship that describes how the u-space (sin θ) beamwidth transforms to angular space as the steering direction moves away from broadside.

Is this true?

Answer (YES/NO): NO